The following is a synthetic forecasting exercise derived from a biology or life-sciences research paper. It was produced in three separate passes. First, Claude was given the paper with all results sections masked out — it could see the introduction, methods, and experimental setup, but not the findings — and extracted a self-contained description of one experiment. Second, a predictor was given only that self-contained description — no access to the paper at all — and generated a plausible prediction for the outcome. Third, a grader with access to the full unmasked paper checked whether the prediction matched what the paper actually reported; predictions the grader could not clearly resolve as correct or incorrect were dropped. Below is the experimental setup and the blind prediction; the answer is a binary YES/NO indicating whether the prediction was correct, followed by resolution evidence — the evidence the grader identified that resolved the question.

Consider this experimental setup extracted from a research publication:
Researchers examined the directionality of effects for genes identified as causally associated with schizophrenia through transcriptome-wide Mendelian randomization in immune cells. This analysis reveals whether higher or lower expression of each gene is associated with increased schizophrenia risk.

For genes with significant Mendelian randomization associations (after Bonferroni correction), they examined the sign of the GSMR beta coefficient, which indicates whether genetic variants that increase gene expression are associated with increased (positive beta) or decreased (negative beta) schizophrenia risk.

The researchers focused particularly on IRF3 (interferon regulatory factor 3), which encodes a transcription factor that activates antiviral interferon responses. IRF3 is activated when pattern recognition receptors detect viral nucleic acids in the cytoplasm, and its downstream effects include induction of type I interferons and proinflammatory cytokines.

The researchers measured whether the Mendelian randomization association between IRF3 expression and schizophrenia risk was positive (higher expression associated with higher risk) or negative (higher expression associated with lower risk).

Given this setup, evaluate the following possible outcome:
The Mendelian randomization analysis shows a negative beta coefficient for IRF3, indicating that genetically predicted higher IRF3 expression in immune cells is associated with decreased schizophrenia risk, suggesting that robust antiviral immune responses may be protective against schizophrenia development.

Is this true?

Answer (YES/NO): YES